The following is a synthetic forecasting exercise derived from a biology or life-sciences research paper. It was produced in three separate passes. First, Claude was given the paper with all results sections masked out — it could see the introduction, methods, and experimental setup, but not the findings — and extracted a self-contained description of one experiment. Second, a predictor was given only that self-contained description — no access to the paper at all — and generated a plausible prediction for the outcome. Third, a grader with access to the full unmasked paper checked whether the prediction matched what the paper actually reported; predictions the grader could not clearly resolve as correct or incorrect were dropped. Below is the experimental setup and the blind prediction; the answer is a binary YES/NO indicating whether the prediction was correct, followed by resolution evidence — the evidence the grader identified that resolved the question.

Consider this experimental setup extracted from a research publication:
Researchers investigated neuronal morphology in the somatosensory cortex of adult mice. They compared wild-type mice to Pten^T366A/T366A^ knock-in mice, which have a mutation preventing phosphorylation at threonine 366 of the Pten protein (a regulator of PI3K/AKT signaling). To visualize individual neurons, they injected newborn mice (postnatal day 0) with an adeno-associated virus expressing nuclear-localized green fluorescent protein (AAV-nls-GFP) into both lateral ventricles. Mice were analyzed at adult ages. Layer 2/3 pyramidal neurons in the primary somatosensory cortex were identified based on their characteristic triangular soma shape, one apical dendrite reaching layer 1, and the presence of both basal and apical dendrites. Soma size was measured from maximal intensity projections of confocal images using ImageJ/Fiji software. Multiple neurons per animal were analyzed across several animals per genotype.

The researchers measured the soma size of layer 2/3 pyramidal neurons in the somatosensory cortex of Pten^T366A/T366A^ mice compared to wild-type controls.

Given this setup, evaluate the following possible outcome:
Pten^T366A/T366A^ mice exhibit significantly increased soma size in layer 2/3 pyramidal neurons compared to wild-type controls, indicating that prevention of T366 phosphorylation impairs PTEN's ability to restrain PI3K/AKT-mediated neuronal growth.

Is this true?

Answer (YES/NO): NO